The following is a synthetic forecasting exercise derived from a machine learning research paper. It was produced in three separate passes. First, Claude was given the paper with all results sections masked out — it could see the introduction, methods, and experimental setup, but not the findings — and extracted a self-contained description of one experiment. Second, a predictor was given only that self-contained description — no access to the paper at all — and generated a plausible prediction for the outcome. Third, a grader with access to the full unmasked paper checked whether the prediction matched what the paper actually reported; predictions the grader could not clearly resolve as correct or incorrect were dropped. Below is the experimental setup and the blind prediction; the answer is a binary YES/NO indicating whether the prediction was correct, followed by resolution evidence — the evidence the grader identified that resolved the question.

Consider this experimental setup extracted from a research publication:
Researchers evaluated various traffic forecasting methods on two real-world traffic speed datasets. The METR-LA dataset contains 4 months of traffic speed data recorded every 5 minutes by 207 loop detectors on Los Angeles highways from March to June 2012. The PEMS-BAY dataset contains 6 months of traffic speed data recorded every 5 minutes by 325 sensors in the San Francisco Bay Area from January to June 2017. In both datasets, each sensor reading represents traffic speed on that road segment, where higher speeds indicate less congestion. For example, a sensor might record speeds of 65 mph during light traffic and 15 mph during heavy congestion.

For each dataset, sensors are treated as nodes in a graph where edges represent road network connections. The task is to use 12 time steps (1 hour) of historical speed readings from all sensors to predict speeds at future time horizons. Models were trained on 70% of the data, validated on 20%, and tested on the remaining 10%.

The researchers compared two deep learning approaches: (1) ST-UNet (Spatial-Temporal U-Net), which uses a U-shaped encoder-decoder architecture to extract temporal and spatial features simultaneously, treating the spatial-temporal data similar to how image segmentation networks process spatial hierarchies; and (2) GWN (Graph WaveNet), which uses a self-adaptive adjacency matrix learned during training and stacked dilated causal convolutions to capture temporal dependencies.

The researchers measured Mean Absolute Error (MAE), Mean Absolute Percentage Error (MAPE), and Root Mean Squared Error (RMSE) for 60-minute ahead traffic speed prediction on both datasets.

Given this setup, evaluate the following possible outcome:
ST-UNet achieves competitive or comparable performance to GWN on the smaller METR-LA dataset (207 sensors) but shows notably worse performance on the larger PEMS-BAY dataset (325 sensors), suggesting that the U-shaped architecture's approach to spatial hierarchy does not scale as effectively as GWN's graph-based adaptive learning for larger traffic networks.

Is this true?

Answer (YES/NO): YES